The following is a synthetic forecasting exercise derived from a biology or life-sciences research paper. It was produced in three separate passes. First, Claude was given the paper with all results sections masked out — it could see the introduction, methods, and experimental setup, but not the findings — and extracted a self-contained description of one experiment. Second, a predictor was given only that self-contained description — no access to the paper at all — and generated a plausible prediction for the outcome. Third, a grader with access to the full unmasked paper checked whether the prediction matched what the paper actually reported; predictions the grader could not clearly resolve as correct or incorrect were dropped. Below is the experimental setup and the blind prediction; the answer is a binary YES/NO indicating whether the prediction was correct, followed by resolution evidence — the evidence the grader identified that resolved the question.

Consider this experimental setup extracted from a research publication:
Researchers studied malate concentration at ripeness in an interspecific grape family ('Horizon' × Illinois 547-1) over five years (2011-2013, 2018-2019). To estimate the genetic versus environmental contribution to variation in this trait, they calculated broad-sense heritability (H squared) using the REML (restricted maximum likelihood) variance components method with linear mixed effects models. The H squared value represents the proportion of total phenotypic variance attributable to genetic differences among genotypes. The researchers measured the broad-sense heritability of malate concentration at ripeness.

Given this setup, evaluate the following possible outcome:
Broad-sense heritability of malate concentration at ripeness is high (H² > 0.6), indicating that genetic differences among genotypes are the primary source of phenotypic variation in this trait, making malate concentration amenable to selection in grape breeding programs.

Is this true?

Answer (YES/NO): YES